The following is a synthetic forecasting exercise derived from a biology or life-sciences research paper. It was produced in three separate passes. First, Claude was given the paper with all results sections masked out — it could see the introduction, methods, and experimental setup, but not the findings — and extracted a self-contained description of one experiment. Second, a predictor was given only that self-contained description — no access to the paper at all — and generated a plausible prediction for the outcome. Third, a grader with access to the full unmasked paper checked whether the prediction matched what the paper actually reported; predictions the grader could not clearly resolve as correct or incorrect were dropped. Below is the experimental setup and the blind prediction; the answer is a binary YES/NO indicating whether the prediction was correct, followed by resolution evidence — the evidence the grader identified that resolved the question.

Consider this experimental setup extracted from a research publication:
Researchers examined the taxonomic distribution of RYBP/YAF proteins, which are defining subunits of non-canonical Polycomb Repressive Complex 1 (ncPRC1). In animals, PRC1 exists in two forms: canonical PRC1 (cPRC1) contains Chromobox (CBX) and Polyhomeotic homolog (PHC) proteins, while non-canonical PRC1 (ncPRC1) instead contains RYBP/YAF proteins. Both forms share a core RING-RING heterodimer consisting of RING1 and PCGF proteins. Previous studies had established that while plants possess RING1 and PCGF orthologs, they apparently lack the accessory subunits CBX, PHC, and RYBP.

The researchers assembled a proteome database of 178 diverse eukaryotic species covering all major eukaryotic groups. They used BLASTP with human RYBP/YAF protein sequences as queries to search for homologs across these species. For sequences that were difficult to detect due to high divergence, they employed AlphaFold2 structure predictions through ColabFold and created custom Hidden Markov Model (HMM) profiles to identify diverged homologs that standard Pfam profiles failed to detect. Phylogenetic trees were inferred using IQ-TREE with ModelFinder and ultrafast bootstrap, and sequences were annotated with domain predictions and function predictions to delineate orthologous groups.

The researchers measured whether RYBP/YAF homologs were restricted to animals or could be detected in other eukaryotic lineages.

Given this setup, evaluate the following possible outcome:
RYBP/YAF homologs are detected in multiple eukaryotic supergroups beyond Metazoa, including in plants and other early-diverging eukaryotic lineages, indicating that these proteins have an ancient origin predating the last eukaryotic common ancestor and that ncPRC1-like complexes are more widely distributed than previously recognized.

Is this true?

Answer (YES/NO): NO